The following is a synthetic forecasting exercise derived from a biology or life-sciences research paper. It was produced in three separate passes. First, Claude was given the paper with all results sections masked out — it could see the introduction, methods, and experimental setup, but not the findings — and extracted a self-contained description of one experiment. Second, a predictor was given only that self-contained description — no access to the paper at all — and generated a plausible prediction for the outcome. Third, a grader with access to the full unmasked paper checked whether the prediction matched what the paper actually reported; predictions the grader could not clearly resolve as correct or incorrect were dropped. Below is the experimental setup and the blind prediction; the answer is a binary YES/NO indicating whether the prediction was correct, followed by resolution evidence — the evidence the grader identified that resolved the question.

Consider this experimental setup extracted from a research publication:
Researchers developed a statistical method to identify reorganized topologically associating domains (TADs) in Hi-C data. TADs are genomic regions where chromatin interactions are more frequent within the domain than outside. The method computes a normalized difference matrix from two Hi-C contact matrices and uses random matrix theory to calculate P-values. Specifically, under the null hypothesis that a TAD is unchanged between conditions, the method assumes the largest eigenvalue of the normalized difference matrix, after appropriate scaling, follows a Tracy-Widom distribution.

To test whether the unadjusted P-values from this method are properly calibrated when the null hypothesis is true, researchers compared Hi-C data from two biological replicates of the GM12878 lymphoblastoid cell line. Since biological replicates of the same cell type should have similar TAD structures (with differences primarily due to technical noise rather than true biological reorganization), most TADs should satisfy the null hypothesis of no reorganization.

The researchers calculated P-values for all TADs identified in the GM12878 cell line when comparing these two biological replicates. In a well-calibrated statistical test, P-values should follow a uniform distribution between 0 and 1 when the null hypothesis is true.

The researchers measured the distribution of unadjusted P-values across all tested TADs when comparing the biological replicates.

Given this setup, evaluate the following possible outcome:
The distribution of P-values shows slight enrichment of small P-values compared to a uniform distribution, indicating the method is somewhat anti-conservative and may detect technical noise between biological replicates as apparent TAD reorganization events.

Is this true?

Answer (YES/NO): NO